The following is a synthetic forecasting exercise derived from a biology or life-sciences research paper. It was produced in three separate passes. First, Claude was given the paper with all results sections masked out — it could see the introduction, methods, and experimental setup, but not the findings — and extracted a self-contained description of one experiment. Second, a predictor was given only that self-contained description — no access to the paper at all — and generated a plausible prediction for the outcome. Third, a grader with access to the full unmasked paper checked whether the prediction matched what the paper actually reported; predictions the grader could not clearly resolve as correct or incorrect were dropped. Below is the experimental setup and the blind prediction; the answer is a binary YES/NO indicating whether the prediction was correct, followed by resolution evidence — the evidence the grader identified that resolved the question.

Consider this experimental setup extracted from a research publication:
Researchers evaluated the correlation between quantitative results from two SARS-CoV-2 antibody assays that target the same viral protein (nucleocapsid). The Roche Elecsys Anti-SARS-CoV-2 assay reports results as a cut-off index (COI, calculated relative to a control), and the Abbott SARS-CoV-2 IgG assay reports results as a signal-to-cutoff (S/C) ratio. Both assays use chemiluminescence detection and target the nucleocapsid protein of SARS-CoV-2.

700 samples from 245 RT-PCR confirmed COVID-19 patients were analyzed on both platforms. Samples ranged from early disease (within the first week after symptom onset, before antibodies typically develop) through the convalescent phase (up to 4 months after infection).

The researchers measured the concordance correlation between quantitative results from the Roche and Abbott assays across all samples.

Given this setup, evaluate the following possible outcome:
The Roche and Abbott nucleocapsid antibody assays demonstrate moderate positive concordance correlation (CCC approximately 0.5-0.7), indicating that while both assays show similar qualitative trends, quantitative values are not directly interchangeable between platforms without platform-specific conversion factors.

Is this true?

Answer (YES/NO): NO